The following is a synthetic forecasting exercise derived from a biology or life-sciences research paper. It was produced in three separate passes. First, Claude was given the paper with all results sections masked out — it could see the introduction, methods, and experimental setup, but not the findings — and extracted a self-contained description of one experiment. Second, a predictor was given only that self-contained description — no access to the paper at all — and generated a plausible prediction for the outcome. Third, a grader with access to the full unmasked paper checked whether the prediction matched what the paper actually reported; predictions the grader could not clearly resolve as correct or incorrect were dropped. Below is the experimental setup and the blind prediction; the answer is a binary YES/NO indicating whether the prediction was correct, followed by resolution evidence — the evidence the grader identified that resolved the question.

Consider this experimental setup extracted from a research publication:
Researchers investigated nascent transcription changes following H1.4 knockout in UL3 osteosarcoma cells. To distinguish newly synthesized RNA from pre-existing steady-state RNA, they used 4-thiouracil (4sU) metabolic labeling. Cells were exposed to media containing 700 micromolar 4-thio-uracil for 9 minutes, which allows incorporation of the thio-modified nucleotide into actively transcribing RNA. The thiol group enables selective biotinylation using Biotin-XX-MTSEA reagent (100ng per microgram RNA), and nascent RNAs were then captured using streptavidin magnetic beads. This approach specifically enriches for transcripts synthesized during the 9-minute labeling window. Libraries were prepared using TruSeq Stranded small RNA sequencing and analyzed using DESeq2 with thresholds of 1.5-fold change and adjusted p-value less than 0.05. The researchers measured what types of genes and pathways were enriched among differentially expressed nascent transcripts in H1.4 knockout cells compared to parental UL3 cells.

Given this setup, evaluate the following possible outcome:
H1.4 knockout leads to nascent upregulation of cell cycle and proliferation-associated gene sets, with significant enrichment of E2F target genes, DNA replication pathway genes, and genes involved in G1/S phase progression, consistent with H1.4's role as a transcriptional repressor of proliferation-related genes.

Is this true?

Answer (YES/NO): NO